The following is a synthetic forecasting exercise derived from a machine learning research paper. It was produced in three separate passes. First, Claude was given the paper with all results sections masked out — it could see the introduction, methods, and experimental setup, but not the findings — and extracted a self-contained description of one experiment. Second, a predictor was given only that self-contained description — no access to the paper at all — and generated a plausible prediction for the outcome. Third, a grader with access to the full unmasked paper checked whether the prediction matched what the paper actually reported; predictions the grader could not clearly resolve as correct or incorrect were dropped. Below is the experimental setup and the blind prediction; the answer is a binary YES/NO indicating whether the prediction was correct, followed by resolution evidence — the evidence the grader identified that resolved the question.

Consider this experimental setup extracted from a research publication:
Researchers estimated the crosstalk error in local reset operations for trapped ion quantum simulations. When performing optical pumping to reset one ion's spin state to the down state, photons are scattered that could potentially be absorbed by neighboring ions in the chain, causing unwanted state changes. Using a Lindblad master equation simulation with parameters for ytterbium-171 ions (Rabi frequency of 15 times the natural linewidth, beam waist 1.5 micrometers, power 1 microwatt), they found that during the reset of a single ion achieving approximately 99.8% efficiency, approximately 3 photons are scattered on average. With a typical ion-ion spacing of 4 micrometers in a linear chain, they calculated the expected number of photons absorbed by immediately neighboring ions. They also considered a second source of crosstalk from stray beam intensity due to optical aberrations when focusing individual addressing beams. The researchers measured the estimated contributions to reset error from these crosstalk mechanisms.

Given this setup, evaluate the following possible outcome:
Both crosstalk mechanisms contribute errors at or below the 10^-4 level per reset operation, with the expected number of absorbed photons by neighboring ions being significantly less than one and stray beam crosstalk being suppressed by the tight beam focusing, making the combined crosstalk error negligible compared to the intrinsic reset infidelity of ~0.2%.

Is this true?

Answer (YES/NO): NO